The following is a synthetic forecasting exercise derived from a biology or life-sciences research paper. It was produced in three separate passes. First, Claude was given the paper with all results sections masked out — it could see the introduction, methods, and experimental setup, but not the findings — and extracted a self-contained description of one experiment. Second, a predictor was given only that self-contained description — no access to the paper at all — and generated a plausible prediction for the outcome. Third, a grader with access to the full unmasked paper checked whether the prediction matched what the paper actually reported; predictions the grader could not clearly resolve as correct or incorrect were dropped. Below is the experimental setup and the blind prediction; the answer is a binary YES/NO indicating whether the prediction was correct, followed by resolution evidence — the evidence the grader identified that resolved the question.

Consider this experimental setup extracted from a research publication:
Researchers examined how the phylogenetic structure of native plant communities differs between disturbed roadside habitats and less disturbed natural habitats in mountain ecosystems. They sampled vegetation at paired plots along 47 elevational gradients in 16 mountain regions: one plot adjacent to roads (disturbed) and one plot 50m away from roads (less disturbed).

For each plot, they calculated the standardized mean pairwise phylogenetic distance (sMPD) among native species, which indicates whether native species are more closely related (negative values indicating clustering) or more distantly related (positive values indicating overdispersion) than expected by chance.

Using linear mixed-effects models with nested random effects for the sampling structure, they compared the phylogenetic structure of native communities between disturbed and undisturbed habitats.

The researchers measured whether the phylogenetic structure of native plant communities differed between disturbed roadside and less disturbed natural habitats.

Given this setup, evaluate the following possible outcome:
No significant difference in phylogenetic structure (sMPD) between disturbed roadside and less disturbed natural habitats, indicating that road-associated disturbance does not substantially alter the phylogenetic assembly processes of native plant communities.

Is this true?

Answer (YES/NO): NO